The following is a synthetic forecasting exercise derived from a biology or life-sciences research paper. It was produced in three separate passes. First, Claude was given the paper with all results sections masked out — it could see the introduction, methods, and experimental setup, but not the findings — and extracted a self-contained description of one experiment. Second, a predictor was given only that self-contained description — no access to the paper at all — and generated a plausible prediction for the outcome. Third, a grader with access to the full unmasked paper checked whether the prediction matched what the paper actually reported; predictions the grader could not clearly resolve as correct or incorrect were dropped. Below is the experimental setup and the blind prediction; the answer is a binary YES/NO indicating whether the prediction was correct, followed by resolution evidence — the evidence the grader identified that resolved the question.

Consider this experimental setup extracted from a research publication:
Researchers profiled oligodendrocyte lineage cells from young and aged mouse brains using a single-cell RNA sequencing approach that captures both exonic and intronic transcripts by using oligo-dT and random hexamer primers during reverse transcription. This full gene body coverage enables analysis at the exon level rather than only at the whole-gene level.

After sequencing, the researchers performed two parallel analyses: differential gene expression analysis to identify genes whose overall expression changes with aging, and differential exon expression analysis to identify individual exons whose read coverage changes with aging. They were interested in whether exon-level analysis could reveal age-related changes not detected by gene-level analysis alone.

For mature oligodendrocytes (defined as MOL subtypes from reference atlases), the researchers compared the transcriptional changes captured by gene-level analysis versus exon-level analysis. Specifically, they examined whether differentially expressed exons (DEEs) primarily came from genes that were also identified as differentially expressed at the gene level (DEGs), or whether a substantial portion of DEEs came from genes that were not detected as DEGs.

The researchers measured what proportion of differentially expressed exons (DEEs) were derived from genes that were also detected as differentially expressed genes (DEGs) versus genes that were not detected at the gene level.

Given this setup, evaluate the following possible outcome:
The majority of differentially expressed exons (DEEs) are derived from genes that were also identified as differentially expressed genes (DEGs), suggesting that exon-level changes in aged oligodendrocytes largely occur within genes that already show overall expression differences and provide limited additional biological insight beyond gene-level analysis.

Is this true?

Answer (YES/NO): NO